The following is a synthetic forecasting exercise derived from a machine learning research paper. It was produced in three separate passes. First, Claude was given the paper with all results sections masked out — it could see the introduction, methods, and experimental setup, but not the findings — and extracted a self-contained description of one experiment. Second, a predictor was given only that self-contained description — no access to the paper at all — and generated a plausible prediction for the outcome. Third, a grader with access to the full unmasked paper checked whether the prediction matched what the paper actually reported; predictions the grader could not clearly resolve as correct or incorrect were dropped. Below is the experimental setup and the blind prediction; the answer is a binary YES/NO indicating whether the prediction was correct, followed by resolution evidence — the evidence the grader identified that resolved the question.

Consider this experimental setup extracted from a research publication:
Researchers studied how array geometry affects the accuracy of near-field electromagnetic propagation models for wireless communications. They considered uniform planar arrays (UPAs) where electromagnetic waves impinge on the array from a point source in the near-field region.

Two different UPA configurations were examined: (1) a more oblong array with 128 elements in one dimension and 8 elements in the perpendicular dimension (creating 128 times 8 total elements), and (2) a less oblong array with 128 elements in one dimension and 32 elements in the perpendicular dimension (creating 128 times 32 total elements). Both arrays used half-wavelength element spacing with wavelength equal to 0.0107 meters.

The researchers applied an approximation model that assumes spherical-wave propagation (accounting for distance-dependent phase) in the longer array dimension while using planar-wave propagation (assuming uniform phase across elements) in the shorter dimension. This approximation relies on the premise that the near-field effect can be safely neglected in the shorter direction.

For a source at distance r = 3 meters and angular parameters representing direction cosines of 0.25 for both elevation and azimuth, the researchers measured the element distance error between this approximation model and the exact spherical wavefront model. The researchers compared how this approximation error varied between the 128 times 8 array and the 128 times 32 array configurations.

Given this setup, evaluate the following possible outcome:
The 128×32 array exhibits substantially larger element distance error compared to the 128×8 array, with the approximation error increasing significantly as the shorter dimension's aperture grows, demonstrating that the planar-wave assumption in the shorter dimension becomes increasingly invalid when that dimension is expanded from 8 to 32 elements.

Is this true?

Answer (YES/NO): NO